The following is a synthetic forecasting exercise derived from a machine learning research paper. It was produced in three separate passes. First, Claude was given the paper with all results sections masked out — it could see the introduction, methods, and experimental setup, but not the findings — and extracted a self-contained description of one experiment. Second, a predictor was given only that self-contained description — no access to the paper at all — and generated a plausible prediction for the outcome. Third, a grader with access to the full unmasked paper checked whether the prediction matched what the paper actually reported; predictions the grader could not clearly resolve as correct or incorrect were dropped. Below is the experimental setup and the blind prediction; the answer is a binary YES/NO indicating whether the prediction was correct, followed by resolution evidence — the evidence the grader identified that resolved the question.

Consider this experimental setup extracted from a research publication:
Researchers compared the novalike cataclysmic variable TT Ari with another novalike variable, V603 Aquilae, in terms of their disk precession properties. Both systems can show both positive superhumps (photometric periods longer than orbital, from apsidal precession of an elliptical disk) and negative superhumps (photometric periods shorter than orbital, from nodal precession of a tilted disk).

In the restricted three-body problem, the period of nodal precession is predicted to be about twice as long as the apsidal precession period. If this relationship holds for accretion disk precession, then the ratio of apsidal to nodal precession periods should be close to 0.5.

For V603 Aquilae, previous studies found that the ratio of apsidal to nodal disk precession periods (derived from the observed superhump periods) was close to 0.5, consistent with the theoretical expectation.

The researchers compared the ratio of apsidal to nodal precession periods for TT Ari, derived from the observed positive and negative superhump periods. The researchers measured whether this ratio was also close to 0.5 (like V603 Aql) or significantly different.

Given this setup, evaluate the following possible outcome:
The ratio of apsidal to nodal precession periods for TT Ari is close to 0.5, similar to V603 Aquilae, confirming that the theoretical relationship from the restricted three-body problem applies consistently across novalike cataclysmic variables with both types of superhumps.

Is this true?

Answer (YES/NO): NO